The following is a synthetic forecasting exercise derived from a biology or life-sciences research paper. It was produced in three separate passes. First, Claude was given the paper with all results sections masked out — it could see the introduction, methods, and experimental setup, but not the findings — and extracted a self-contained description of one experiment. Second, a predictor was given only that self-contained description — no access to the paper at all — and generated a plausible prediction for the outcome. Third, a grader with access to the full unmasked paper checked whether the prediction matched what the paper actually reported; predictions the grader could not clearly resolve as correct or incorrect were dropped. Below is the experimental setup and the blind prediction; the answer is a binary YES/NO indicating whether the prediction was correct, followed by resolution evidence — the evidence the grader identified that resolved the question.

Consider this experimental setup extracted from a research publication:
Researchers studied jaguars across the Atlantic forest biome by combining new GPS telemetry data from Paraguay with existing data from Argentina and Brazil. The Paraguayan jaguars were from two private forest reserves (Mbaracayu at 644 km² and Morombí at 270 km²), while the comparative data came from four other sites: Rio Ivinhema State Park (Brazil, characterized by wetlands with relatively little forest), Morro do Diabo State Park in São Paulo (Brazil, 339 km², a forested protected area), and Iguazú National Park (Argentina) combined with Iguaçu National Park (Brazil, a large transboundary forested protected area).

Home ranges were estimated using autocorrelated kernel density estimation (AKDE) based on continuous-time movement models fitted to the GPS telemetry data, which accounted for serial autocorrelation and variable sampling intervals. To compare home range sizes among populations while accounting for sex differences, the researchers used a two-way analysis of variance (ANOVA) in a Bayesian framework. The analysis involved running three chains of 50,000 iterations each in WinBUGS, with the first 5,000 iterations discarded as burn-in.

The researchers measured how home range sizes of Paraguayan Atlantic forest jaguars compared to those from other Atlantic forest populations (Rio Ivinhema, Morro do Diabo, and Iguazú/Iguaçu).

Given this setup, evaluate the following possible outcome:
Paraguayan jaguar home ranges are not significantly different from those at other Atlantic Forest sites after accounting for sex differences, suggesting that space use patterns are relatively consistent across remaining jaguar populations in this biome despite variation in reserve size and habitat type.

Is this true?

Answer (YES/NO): NO